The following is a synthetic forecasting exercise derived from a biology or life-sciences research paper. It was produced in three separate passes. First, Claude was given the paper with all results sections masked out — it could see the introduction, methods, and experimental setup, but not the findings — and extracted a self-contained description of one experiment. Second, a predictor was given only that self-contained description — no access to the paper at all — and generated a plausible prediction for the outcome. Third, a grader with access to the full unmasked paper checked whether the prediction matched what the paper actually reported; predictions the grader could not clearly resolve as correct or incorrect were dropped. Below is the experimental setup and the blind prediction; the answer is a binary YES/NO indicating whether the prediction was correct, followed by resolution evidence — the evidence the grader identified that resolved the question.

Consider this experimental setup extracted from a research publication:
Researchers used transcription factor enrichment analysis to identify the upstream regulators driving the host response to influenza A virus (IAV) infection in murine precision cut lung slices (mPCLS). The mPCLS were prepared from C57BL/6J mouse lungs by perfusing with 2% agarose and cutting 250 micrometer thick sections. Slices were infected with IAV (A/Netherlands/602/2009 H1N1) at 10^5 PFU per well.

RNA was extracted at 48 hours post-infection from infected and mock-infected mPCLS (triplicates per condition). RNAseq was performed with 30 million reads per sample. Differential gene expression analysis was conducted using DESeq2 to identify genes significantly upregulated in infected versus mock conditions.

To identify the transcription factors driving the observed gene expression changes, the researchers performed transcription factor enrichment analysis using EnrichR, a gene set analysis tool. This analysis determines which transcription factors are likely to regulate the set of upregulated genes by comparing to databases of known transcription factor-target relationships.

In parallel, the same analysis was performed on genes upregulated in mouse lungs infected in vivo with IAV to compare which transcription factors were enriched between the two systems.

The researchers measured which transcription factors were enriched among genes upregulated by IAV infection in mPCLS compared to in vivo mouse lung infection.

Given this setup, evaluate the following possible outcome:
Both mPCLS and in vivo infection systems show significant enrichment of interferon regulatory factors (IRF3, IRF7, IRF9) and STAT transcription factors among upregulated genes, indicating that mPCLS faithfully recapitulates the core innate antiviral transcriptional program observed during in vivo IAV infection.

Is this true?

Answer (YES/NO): NO